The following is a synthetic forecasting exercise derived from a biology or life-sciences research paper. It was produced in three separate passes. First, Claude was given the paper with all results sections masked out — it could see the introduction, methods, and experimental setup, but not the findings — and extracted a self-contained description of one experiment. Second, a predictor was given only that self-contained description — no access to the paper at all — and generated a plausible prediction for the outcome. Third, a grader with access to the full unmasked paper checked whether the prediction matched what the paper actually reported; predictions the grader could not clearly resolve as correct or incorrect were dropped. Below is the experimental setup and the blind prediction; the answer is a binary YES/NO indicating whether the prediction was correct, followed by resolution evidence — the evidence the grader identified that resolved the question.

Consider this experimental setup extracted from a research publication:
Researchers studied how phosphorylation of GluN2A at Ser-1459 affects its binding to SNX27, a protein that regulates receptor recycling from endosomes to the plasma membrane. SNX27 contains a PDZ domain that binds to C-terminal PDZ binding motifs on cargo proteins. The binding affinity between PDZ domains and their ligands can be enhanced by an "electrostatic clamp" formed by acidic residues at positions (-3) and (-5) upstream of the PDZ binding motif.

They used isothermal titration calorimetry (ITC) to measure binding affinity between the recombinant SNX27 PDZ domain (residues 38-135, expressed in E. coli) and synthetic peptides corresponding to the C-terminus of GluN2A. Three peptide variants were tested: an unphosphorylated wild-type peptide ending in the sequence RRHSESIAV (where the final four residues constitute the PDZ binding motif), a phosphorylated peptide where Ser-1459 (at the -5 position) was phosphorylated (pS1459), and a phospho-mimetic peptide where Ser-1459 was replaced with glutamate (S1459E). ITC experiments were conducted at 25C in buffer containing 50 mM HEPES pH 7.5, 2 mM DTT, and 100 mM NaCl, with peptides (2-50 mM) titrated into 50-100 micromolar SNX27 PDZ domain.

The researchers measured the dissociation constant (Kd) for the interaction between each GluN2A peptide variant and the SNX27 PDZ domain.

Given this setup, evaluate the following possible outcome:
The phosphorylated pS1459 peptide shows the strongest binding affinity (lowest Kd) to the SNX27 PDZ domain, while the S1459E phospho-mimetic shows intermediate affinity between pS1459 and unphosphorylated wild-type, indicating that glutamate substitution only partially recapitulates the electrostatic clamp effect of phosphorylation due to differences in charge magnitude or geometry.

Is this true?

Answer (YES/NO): YES